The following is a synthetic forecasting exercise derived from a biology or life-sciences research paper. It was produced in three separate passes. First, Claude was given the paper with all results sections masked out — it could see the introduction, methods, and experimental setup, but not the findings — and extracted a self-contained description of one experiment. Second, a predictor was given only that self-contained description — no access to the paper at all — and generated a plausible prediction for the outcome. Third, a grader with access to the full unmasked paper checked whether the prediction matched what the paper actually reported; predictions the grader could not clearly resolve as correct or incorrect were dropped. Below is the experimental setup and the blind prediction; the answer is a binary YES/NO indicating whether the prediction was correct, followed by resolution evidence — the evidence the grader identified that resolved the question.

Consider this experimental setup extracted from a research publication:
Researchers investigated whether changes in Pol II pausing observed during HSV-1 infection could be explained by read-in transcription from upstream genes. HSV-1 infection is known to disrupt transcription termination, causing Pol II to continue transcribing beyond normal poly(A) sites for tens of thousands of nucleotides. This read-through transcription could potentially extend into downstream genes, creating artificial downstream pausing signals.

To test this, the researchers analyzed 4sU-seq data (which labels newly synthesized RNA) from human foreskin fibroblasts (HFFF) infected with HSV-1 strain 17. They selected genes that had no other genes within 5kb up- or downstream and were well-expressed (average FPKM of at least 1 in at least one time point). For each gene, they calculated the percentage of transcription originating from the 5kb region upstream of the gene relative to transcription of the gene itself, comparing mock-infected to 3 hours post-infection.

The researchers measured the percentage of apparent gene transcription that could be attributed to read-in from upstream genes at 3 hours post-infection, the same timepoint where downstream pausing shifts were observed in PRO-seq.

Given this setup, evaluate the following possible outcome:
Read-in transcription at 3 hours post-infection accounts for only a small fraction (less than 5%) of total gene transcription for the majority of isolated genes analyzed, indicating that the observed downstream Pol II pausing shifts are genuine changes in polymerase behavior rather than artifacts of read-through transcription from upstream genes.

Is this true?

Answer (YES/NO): YES